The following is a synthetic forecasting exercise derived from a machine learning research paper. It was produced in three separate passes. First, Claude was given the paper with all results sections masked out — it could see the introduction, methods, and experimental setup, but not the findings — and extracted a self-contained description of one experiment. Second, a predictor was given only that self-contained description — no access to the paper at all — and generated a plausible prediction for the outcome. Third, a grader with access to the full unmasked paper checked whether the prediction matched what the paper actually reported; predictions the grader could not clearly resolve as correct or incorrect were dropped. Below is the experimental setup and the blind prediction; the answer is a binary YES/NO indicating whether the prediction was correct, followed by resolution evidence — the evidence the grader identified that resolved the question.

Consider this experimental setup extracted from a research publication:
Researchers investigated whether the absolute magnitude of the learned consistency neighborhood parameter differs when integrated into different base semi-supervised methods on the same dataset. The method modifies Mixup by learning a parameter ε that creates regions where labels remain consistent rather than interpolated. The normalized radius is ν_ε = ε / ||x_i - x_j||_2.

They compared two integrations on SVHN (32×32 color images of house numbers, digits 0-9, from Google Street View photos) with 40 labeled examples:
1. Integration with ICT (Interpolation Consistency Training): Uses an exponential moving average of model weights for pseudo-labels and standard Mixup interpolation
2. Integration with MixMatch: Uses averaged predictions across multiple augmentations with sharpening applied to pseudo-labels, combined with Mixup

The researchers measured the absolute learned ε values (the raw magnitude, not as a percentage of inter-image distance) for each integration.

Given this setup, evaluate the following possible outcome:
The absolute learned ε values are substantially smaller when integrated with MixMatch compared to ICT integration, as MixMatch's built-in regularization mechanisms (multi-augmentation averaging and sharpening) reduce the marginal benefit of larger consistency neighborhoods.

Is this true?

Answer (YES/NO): NO